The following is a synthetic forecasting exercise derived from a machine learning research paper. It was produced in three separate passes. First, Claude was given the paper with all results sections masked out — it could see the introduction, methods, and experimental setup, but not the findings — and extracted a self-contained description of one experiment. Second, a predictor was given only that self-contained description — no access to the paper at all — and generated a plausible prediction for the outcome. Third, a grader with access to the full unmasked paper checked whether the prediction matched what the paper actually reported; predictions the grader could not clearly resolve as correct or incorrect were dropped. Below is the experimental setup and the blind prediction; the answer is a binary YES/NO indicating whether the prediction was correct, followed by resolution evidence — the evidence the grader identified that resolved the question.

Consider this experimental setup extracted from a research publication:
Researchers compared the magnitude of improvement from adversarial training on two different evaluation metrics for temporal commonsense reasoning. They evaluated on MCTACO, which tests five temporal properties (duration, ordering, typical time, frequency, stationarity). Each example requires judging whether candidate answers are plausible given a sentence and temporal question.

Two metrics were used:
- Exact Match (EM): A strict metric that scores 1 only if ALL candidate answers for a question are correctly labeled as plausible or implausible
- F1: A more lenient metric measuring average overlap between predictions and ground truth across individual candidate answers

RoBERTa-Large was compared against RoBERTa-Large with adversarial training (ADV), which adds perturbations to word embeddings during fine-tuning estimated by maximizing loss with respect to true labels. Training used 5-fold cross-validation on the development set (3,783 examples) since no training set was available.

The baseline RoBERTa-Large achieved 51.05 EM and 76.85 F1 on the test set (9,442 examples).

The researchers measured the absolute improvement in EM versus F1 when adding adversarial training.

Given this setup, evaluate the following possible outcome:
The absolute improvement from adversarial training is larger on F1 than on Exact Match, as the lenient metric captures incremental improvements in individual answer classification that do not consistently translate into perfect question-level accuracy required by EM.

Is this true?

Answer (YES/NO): NO